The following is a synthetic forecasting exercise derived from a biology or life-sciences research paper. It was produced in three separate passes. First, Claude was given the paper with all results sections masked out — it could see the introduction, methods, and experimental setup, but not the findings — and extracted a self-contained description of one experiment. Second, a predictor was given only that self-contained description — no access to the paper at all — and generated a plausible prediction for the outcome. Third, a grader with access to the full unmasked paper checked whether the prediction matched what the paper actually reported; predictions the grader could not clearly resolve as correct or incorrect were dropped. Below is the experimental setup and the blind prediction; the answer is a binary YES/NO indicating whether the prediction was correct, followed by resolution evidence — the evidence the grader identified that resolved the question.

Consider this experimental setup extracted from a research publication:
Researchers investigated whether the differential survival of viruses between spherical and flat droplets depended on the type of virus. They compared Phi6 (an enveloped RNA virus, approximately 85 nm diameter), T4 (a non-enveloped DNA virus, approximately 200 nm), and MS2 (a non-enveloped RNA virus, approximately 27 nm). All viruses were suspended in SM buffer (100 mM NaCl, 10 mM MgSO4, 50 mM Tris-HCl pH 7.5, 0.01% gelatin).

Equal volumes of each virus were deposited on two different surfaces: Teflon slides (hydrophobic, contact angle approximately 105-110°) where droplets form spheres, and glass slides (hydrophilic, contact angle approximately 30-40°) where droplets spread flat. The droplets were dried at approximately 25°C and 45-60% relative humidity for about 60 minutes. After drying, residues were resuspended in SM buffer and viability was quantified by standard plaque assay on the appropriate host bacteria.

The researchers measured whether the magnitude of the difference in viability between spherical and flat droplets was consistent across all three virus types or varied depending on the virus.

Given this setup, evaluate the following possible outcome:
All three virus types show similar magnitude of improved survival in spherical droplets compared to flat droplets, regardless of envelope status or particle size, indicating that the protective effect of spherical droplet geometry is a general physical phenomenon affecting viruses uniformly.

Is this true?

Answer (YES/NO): NO